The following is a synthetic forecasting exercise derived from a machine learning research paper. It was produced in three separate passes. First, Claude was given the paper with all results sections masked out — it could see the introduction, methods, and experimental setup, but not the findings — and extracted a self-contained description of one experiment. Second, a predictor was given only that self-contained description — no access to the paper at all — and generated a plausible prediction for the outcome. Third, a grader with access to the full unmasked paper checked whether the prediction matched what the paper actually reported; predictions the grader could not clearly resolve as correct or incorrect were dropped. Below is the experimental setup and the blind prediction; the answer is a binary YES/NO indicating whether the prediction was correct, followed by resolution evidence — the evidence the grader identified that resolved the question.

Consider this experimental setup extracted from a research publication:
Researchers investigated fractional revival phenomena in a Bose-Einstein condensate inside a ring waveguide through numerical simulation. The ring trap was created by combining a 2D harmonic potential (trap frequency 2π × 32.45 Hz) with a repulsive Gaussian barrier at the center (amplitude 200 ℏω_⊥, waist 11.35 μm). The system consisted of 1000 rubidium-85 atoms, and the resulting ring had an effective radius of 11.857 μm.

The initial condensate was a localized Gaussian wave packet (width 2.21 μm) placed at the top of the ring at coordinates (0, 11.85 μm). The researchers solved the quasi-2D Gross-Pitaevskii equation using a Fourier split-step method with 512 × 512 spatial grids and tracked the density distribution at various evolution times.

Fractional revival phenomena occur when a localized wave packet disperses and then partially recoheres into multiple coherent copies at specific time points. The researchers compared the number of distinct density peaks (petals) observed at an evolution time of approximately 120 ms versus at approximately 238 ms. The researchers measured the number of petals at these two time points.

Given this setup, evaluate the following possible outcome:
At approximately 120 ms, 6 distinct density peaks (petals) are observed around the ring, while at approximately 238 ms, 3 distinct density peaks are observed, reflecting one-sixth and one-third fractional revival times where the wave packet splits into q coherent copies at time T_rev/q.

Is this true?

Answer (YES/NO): NO